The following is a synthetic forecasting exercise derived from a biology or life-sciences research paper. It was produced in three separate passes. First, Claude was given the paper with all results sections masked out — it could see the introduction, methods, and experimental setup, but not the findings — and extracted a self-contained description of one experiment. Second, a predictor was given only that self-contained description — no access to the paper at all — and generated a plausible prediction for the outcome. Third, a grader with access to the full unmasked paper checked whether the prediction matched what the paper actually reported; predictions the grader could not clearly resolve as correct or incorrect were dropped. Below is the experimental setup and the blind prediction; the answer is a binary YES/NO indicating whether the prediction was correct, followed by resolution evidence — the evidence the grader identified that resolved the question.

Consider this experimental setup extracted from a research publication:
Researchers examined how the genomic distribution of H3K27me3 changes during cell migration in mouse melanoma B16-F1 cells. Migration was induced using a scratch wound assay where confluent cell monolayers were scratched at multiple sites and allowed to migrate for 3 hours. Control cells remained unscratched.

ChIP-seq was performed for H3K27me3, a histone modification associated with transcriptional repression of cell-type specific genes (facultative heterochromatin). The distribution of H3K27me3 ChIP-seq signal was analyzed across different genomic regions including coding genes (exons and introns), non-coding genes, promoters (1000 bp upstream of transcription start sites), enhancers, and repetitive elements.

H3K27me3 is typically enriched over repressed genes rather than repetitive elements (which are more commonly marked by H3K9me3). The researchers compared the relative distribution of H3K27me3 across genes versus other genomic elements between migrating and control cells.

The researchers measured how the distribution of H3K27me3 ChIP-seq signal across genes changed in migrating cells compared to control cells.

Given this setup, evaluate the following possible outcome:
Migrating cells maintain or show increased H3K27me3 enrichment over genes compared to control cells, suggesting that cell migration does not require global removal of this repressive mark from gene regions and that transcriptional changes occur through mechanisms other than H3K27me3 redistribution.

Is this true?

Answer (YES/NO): YES